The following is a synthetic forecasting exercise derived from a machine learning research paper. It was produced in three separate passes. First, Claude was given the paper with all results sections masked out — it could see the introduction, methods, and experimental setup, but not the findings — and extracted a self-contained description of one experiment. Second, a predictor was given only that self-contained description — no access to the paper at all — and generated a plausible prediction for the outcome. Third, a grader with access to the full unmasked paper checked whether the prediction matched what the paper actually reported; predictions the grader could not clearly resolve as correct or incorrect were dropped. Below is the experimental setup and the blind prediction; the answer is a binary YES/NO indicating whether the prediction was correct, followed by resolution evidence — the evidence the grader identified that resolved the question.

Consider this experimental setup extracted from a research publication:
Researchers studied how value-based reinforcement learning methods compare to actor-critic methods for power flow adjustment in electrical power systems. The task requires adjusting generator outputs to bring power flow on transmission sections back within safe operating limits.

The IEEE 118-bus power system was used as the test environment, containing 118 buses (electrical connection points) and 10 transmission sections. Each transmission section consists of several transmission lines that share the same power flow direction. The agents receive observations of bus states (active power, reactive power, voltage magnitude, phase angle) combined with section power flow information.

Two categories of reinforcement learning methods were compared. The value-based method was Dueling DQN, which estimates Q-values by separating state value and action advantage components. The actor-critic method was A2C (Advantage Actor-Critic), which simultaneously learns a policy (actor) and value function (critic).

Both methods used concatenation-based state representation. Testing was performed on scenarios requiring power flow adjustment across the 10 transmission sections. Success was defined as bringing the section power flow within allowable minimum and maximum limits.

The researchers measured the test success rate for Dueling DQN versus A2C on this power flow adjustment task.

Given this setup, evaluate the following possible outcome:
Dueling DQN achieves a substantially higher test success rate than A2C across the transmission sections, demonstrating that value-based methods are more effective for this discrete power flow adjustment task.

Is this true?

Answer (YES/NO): NO